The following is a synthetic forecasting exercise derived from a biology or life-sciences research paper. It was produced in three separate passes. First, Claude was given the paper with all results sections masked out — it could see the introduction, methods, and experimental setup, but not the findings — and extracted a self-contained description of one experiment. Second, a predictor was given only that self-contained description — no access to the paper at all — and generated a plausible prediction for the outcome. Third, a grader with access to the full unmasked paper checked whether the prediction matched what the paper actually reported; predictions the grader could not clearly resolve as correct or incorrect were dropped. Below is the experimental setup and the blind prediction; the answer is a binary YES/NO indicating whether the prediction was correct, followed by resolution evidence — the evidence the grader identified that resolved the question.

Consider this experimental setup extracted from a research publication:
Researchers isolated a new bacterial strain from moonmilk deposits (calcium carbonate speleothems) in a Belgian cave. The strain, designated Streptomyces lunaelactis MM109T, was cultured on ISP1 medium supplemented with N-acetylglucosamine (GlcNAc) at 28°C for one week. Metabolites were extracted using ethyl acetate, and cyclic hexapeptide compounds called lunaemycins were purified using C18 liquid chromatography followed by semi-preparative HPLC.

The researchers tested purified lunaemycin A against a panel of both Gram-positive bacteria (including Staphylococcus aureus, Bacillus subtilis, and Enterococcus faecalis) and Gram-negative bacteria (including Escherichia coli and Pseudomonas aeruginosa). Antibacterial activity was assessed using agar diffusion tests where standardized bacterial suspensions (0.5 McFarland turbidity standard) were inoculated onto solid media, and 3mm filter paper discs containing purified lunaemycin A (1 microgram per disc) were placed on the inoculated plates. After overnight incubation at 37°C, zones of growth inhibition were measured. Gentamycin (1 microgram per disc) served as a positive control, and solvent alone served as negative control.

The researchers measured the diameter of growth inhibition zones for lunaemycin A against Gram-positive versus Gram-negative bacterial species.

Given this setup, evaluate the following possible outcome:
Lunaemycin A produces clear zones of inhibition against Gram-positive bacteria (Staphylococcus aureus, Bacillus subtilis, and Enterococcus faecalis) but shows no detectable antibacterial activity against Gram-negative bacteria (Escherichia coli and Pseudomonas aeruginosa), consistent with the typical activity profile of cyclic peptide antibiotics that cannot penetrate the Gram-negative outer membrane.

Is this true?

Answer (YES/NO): YES